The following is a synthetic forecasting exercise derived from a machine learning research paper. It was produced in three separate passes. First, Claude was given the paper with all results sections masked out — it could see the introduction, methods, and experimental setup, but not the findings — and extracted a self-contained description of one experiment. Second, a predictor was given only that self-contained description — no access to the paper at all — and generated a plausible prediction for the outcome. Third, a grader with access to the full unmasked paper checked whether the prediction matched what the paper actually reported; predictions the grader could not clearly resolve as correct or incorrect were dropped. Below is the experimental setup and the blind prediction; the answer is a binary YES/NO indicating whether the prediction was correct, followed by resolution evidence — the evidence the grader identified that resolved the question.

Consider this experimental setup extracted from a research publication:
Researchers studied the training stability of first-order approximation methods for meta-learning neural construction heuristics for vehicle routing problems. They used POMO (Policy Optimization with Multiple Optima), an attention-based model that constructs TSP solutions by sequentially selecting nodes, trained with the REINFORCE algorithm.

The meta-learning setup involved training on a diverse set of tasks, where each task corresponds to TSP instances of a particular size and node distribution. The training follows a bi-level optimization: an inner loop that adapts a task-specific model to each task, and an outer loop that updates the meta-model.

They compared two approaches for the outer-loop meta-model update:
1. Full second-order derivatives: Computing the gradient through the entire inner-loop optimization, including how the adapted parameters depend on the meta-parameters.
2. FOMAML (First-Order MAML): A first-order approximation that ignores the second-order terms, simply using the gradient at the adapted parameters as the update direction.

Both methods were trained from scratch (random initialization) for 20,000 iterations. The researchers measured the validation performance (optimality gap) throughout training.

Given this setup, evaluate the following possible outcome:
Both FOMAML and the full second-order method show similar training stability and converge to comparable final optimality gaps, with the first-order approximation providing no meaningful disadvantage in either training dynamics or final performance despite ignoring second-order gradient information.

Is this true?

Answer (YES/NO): NO